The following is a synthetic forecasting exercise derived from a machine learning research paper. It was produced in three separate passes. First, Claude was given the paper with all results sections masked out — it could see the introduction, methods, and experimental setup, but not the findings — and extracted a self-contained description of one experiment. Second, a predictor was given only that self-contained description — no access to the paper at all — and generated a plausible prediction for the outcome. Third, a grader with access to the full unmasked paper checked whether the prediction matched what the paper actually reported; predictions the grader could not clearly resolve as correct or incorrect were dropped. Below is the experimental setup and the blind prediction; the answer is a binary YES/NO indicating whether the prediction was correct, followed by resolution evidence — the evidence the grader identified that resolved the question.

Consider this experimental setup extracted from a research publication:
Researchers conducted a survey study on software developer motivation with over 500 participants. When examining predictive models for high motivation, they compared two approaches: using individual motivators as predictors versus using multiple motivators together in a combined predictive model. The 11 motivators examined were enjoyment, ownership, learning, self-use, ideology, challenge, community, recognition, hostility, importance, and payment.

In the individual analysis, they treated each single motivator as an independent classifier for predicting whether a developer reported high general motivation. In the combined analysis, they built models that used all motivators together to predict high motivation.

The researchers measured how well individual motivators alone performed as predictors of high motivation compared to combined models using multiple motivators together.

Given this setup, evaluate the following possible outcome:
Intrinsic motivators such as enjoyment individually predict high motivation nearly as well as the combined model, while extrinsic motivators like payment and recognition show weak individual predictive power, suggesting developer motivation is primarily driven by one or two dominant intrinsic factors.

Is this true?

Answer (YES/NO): NO